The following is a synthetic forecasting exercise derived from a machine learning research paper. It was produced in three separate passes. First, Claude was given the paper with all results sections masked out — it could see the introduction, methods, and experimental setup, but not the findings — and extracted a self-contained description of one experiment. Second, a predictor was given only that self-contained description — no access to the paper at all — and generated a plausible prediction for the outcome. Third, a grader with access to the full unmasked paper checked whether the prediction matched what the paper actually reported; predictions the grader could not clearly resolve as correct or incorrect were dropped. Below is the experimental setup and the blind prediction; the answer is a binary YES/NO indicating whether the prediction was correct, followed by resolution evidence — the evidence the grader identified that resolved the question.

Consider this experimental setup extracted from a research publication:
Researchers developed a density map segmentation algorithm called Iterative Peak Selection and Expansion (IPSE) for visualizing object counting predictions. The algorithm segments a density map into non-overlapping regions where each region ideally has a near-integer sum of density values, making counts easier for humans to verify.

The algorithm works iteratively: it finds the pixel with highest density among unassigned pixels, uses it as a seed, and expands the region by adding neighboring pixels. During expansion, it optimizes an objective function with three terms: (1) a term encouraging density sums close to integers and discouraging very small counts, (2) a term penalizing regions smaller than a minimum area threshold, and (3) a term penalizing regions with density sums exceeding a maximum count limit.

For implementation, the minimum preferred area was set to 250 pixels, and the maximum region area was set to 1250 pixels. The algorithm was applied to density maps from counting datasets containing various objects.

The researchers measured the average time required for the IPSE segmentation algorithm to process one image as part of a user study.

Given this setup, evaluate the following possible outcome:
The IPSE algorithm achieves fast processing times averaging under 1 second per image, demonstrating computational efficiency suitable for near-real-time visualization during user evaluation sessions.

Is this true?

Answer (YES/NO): YES